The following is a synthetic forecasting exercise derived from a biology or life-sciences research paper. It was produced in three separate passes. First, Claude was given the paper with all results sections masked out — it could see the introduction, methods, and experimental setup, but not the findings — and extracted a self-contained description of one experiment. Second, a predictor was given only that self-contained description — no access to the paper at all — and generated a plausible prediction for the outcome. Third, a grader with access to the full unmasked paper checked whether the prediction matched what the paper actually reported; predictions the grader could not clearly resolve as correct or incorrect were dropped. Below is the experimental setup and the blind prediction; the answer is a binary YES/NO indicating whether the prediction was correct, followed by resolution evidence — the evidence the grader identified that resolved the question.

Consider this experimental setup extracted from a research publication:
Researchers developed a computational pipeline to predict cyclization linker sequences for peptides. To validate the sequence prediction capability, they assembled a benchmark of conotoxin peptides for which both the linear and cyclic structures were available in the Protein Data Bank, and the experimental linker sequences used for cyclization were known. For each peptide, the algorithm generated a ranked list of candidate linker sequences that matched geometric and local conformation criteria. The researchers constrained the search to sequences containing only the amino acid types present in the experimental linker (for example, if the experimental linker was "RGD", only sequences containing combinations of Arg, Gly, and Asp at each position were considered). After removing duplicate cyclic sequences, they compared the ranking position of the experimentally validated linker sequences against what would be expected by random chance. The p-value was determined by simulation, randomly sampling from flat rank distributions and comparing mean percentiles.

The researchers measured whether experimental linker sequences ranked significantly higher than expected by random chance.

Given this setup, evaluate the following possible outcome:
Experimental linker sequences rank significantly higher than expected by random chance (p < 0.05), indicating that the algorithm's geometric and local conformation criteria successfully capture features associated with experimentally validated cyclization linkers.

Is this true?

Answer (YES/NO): YES